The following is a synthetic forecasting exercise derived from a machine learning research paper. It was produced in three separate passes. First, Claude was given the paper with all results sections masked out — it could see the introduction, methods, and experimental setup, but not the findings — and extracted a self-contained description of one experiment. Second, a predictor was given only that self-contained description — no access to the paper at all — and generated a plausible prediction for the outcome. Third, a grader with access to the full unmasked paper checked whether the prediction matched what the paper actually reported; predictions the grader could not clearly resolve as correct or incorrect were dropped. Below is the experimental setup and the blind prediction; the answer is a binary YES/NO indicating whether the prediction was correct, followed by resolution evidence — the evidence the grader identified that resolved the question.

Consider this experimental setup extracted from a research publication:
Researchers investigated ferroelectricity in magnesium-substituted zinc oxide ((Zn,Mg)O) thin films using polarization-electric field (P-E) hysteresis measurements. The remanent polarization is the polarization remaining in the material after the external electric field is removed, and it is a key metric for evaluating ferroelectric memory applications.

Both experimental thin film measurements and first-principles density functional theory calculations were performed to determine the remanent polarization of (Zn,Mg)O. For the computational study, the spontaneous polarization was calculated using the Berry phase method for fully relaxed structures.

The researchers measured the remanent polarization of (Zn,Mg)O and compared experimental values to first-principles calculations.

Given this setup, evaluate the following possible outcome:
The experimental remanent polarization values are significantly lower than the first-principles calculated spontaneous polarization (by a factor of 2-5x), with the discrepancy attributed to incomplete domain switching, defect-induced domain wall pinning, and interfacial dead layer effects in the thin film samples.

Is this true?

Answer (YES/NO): NO